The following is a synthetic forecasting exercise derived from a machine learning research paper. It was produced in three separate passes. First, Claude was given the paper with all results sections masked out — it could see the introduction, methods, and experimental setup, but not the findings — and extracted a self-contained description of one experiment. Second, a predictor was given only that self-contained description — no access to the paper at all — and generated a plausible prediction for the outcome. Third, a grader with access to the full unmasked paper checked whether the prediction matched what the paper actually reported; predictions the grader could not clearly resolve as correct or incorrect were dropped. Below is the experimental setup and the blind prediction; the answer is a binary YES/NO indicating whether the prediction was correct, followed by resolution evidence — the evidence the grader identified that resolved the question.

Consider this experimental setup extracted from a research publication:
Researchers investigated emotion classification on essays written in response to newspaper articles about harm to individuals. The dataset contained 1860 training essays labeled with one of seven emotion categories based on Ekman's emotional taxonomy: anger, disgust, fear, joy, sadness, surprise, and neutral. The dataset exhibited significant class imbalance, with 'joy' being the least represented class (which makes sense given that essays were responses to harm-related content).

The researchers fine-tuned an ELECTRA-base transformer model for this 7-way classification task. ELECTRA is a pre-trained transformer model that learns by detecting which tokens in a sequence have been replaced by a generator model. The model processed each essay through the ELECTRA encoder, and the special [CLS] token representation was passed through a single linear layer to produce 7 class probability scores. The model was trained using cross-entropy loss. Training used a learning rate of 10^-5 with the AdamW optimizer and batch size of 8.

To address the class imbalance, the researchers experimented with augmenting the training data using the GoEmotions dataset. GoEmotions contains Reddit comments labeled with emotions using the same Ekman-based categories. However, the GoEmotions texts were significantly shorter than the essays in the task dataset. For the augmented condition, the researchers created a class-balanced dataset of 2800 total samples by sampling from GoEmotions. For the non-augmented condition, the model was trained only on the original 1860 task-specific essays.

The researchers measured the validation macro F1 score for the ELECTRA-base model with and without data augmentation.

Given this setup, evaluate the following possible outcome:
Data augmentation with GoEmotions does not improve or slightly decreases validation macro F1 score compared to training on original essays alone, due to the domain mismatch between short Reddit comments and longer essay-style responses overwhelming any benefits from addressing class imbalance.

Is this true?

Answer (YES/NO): NO